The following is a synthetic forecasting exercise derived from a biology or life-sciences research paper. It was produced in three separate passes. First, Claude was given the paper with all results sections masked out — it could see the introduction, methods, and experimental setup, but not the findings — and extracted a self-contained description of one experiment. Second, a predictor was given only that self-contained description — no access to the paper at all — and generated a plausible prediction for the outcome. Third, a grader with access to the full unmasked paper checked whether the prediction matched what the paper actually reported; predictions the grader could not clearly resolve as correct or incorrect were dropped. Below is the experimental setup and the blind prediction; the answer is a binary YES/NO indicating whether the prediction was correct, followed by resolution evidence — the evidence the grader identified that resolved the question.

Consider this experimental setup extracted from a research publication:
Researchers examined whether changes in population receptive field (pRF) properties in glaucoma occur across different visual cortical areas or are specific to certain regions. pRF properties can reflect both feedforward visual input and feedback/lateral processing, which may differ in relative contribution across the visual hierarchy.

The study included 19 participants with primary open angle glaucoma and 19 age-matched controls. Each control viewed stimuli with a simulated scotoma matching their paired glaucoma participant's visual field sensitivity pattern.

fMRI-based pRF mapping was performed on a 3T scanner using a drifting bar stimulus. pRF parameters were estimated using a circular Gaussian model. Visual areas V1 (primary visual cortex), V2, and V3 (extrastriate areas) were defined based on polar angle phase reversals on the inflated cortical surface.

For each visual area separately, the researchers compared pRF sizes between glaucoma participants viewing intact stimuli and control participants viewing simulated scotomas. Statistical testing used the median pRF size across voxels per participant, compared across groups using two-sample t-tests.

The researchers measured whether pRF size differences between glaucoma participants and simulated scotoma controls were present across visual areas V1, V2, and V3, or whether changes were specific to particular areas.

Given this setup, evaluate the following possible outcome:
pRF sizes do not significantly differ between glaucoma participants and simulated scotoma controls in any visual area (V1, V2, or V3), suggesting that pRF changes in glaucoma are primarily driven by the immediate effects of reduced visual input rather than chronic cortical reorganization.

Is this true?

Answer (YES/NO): NO